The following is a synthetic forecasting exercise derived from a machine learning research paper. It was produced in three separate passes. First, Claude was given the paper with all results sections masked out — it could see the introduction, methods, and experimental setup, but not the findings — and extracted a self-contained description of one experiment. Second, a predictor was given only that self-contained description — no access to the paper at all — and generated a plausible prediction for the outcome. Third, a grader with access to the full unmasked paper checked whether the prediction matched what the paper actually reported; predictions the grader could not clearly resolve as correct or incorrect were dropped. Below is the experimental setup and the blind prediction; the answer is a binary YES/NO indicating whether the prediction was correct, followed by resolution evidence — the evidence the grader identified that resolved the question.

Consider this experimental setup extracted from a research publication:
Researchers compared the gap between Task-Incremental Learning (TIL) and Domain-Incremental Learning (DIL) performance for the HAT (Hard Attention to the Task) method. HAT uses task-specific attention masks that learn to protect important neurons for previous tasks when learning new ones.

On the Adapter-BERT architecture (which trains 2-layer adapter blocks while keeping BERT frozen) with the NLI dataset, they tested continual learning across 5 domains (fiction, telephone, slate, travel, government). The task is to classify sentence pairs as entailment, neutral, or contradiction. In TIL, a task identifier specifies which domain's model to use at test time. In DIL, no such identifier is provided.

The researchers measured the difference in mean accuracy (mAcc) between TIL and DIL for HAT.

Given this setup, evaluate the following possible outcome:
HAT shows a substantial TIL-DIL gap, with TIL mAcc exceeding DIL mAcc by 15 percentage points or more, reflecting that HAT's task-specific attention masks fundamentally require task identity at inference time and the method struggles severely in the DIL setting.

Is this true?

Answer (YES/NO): NO